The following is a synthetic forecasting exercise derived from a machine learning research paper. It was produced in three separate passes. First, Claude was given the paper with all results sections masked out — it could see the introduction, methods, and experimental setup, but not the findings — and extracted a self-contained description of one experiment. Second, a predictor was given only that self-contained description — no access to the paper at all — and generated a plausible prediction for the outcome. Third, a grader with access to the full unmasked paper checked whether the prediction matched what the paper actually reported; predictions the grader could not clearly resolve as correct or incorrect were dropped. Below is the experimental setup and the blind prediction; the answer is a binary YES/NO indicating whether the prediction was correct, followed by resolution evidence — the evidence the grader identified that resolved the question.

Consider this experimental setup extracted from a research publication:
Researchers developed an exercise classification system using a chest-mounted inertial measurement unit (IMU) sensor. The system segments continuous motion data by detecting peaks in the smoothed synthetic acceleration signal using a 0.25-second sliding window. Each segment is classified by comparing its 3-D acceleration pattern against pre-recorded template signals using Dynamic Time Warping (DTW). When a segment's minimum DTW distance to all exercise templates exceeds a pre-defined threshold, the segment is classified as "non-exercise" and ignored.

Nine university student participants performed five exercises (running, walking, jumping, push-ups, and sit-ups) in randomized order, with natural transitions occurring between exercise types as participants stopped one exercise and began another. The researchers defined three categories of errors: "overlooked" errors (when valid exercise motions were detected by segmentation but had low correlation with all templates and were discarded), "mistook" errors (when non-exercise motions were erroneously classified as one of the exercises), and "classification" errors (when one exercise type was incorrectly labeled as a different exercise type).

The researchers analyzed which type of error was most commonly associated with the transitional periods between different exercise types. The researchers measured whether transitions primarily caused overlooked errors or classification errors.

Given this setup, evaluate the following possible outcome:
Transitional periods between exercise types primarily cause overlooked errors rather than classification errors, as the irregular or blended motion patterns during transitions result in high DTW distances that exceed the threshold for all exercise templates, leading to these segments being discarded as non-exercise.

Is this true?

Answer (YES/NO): NO